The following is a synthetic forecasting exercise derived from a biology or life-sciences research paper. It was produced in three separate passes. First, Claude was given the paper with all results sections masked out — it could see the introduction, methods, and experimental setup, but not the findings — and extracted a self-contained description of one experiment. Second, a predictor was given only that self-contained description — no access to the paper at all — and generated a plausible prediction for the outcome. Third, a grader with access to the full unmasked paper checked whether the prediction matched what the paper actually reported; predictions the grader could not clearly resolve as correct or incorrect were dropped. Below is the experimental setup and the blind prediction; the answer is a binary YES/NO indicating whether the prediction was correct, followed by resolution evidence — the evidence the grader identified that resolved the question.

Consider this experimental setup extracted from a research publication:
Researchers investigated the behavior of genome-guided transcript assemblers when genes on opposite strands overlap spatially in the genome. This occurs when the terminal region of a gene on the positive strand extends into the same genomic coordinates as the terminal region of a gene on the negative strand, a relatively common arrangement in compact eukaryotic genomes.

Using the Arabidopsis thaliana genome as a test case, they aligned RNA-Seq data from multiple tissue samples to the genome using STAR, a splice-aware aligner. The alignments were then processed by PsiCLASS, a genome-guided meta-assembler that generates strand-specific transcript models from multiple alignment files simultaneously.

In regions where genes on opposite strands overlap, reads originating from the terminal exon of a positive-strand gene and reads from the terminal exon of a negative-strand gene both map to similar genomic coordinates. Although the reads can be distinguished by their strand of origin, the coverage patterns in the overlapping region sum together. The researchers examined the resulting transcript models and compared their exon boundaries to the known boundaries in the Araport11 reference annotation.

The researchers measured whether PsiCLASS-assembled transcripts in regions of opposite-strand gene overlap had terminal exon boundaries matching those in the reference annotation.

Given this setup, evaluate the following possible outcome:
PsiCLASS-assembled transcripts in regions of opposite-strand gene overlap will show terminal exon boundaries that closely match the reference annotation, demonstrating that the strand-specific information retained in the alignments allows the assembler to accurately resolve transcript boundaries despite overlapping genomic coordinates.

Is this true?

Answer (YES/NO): NO